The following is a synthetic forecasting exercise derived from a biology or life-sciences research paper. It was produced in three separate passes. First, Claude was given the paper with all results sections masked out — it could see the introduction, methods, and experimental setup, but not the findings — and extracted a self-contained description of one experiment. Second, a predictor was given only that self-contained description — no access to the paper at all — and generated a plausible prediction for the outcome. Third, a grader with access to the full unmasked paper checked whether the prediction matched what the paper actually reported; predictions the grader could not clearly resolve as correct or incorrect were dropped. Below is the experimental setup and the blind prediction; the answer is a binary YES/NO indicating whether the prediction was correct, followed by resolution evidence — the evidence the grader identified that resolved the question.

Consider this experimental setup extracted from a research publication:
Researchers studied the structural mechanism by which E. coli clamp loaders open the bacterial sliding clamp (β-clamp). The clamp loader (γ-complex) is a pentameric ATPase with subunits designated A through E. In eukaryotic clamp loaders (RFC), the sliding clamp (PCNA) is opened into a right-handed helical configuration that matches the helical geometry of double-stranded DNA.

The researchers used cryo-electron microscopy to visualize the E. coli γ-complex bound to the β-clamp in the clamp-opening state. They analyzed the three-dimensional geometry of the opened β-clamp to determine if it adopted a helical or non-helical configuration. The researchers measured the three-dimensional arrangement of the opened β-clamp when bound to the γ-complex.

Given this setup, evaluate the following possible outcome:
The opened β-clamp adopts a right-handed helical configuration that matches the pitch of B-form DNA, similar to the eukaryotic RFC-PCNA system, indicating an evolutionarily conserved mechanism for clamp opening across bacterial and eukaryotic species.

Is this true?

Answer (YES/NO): NO